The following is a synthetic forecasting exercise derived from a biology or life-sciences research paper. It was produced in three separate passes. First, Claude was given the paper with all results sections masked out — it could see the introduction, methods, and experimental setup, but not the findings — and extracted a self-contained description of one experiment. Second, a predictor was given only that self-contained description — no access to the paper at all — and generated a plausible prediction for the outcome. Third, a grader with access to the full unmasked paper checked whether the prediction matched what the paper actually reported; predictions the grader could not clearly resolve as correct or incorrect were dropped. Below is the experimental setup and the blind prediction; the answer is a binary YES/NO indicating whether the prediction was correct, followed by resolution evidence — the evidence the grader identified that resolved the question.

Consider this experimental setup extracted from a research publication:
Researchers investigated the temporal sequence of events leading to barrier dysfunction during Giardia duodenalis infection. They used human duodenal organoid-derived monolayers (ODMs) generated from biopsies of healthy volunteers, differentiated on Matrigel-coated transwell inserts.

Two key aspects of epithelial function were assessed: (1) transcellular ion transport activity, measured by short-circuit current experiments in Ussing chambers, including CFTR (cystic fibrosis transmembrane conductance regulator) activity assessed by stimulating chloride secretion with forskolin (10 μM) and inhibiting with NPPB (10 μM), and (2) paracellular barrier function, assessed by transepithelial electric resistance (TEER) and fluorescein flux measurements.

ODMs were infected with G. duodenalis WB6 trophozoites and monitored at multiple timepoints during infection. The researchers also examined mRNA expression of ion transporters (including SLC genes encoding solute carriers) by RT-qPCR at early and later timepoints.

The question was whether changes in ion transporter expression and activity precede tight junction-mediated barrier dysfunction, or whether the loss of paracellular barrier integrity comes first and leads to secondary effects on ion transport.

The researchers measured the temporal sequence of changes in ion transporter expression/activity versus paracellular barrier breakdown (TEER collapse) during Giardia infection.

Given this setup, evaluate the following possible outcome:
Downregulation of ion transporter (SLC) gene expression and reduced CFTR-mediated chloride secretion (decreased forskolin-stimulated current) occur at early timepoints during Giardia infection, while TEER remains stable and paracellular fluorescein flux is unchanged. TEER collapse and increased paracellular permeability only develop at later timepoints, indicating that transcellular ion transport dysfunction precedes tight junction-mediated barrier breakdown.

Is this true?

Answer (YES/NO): YES